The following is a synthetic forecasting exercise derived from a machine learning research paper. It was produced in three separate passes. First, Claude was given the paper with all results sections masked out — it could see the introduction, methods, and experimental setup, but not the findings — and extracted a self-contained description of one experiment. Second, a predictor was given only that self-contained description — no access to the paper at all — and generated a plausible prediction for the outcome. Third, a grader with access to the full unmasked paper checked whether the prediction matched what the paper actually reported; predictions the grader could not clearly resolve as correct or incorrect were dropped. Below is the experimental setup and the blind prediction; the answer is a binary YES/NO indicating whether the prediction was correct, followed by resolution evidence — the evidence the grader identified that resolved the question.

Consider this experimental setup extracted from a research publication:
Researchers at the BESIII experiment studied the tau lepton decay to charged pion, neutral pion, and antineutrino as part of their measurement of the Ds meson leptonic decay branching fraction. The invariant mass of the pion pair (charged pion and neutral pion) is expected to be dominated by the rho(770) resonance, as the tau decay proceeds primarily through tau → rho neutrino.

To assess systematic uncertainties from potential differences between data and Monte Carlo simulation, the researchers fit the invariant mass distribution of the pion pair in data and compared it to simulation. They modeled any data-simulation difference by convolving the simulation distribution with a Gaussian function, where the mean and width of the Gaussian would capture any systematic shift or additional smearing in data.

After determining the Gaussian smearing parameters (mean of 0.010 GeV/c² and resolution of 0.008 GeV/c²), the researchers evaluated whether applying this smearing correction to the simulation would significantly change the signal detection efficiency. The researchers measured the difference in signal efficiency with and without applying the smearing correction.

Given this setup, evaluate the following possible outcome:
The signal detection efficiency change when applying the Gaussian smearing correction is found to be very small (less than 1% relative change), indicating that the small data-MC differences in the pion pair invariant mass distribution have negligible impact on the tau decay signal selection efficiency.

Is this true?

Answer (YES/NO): YES